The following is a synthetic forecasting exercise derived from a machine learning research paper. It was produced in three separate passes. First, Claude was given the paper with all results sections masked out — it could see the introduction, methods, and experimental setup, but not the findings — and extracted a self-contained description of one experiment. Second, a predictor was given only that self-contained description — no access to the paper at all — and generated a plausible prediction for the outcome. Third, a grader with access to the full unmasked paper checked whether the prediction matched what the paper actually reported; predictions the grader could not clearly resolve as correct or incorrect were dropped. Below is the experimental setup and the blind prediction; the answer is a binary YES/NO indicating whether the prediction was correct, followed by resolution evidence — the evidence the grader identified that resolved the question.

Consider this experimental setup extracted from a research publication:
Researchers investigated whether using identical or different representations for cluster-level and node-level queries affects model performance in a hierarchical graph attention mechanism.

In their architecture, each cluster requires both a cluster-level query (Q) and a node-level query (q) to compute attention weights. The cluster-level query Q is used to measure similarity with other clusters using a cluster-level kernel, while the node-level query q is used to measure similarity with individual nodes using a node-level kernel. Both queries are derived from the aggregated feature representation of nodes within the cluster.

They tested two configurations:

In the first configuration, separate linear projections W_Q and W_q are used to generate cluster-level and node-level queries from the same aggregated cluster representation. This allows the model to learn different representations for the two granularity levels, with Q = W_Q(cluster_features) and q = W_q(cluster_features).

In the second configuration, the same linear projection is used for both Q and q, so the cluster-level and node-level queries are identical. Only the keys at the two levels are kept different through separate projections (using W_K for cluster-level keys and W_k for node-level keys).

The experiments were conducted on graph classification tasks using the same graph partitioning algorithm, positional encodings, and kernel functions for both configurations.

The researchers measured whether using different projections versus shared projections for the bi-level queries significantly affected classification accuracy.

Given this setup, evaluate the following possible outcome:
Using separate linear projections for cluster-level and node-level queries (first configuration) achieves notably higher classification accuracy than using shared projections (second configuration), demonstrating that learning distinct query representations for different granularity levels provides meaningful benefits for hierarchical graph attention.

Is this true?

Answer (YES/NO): NO